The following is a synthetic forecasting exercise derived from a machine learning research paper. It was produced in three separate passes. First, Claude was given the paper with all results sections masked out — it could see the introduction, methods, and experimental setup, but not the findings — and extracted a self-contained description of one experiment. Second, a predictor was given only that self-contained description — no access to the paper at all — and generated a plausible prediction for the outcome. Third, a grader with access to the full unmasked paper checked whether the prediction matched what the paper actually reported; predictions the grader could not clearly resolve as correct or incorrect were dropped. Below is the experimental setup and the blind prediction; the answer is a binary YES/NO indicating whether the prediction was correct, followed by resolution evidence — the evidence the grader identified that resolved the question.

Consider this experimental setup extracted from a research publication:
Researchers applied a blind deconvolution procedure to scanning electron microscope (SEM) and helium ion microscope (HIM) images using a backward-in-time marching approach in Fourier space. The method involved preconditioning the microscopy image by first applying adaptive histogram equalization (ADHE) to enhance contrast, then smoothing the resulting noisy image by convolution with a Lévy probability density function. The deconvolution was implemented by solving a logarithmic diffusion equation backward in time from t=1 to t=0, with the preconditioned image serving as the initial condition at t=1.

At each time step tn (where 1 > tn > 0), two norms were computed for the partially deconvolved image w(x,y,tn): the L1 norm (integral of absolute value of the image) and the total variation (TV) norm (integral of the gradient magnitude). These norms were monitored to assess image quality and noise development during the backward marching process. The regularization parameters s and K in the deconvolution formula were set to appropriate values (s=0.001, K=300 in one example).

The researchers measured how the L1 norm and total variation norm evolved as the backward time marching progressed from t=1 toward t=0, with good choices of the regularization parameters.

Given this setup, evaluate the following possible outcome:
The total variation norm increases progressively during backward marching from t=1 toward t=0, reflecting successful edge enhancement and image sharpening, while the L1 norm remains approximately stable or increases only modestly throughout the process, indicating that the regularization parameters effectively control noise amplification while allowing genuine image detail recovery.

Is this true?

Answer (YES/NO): YES